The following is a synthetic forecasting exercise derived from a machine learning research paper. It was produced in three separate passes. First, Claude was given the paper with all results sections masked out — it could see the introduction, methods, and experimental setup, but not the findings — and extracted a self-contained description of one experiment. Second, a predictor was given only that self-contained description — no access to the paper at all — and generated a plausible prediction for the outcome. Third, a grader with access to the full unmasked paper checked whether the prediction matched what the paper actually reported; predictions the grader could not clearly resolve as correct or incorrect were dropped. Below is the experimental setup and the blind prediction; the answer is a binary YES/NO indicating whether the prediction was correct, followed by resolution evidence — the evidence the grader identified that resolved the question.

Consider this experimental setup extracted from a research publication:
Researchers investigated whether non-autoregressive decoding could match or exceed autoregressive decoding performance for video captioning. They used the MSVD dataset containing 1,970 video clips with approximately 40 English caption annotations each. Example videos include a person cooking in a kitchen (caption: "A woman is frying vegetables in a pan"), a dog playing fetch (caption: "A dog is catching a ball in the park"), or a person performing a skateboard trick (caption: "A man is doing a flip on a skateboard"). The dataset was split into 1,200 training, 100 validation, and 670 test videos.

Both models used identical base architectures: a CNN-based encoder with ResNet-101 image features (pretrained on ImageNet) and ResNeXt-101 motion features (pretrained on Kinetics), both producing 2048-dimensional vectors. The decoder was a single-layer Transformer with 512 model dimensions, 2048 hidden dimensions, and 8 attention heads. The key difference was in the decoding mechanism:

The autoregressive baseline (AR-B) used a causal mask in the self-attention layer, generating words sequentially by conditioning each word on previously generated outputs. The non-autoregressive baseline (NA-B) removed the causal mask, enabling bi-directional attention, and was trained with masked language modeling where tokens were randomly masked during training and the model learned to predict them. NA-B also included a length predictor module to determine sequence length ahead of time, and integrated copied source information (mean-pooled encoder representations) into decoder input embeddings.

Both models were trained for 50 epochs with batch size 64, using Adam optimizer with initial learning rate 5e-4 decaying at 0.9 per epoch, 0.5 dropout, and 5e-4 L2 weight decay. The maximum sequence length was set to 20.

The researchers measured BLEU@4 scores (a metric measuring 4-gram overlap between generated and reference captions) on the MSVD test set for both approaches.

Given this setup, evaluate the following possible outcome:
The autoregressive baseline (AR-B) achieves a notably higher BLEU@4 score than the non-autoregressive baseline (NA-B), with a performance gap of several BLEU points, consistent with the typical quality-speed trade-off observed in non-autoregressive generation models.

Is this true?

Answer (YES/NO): NO